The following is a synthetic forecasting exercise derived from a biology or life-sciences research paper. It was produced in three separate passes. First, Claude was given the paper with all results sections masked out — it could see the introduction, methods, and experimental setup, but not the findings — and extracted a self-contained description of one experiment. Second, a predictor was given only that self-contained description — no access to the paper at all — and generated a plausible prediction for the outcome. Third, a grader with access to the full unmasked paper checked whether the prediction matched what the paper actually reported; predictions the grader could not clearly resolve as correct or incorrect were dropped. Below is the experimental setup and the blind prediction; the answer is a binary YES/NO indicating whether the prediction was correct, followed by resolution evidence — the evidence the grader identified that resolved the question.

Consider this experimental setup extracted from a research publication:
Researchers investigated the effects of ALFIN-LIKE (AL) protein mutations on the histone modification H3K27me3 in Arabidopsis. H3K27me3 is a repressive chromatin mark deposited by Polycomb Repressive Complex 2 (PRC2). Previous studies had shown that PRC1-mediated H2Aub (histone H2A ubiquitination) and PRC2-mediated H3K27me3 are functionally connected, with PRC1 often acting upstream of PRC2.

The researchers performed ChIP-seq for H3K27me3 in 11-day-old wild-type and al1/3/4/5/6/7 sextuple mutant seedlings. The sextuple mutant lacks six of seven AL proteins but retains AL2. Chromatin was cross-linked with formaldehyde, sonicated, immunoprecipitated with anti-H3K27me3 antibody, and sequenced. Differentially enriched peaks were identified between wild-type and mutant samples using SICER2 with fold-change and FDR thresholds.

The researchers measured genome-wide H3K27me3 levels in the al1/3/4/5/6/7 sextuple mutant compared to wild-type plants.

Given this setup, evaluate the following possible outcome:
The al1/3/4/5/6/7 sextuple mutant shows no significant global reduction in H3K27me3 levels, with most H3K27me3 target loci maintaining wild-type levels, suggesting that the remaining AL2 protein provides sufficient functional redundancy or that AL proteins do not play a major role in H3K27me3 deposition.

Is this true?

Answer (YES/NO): YES